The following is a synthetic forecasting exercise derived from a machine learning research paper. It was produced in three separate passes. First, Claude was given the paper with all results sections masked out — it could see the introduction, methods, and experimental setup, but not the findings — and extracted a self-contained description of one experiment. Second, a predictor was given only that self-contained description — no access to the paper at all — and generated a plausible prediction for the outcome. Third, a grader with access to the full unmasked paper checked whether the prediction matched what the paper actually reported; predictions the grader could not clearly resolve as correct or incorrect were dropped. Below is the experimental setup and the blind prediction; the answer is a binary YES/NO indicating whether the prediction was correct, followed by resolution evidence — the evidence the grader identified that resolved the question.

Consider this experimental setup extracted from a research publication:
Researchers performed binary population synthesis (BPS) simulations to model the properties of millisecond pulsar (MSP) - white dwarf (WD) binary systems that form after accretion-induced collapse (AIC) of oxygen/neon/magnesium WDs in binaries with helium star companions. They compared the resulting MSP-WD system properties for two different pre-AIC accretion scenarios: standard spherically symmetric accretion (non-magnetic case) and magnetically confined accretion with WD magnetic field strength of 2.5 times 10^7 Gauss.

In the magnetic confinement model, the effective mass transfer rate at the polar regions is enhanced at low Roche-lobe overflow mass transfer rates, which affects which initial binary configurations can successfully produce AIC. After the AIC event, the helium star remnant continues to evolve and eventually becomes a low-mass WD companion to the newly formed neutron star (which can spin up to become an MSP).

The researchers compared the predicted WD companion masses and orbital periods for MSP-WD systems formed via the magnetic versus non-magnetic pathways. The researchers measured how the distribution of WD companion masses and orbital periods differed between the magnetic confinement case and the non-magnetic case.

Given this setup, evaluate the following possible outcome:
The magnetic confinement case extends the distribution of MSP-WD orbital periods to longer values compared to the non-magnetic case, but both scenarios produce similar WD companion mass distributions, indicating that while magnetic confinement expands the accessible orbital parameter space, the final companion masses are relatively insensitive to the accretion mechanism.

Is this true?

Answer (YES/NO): NO